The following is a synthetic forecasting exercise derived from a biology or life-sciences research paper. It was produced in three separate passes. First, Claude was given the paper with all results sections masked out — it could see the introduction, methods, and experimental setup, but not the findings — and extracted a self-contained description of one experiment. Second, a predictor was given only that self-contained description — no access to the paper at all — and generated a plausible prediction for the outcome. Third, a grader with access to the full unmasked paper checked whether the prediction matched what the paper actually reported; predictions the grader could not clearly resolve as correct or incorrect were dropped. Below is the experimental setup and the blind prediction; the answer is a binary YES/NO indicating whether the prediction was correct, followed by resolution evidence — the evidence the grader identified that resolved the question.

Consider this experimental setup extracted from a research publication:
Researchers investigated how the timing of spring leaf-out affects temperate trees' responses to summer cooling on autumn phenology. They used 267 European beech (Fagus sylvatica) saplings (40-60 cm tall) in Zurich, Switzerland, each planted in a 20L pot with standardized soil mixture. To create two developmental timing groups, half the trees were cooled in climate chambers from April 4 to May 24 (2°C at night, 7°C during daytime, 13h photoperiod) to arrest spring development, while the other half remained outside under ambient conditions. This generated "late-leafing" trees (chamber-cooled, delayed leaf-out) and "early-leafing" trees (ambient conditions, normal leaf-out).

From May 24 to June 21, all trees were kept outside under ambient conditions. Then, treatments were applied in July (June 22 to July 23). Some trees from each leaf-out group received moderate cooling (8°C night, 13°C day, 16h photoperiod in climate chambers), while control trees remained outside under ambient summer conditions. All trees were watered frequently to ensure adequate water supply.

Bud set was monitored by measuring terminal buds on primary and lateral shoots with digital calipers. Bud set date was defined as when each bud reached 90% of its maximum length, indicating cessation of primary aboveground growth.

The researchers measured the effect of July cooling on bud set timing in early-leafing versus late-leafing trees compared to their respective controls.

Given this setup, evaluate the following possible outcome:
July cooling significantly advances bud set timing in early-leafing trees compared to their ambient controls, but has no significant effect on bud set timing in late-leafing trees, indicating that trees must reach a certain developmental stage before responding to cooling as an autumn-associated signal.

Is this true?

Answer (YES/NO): NO